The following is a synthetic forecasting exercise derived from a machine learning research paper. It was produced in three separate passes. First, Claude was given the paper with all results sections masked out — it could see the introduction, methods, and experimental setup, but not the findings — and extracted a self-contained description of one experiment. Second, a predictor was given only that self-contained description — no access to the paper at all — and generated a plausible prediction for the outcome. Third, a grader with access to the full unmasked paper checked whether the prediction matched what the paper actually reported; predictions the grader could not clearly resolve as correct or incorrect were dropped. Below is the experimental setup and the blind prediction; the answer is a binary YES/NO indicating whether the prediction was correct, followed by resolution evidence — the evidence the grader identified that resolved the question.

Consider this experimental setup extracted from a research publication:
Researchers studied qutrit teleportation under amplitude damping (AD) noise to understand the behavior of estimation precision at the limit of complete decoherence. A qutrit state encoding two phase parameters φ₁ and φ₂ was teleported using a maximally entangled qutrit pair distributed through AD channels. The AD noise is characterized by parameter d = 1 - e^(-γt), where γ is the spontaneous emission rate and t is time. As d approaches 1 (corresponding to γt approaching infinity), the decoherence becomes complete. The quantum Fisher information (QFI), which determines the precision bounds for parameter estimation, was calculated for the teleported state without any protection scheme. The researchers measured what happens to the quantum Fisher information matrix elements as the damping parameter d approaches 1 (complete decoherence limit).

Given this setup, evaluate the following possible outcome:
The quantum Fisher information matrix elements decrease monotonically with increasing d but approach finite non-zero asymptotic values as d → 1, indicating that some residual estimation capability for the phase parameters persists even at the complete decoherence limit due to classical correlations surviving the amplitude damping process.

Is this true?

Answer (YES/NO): NO